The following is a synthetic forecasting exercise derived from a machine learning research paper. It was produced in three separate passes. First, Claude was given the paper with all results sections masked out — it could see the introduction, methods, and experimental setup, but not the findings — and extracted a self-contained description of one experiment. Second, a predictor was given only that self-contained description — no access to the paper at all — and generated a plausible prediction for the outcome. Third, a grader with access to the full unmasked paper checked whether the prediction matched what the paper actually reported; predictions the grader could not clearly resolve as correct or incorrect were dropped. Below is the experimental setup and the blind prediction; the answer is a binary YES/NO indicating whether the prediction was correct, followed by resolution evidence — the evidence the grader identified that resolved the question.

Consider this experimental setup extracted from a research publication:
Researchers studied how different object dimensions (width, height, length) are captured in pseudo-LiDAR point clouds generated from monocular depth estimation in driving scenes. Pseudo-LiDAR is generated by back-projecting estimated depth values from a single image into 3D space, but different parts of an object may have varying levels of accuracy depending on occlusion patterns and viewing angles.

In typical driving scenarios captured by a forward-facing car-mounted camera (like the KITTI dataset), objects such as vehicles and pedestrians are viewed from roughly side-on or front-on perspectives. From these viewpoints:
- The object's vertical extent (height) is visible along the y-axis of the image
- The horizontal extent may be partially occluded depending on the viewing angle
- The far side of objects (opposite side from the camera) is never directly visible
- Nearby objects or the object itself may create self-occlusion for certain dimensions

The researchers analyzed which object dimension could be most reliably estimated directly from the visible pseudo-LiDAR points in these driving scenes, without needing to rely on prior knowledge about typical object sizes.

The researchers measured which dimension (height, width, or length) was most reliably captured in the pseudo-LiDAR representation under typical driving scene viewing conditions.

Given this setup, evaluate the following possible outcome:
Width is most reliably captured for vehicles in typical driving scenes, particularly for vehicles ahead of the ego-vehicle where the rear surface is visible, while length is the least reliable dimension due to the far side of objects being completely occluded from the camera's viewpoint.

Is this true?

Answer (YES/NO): NO